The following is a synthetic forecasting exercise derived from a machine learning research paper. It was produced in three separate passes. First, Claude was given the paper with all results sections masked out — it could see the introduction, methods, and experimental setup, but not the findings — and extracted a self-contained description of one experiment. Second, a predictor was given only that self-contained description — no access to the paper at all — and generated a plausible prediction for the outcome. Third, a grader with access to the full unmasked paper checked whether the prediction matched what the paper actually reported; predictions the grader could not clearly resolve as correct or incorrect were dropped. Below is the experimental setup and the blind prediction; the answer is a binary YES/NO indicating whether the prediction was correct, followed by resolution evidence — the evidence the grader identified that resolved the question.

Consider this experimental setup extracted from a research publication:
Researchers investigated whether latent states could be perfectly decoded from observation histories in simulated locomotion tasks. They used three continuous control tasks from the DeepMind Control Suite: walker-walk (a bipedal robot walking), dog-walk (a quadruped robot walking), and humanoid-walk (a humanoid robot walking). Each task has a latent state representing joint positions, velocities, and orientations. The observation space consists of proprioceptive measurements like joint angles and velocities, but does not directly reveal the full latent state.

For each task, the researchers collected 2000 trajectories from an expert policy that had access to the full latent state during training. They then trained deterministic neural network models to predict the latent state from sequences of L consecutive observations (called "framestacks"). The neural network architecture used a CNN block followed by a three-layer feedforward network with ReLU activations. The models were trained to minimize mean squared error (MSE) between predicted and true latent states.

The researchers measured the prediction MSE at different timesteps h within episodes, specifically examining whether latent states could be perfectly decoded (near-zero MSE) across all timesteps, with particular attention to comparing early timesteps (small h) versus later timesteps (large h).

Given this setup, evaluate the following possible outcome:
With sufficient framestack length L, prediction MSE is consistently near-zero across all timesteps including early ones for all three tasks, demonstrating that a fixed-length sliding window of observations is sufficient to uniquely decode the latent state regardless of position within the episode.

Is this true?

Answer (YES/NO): NO